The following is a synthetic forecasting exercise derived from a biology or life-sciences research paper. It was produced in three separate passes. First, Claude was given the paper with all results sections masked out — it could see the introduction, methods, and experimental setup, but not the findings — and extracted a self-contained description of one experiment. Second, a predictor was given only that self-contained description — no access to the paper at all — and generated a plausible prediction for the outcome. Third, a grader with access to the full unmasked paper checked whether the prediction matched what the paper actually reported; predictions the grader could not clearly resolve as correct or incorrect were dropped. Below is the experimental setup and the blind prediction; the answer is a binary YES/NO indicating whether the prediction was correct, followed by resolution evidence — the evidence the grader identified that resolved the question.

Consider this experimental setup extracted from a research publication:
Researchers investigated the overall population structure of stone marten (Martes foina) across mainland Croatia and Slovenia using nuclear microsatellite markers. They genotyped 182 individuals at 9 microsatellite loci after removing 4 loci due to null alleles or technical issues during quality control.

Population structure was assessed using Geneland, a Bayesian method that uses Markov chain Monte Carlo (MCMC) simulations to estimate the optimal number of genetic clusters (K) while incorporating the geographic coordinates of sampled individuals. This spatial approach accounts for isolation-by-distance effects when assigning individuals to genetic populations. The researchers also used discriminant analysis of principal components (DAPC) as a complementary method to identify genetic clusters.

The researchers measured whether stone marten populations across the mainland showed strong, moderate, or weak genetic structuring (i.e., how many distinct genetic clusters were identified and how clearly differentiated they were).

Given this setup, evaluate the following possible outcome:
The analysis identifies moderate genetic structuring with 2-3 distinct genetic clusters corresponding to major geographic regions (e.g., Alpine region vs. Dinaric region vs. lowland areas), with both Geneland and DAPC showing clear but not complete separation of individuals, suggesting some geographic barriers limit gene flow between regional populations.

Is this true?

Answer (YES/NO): NO